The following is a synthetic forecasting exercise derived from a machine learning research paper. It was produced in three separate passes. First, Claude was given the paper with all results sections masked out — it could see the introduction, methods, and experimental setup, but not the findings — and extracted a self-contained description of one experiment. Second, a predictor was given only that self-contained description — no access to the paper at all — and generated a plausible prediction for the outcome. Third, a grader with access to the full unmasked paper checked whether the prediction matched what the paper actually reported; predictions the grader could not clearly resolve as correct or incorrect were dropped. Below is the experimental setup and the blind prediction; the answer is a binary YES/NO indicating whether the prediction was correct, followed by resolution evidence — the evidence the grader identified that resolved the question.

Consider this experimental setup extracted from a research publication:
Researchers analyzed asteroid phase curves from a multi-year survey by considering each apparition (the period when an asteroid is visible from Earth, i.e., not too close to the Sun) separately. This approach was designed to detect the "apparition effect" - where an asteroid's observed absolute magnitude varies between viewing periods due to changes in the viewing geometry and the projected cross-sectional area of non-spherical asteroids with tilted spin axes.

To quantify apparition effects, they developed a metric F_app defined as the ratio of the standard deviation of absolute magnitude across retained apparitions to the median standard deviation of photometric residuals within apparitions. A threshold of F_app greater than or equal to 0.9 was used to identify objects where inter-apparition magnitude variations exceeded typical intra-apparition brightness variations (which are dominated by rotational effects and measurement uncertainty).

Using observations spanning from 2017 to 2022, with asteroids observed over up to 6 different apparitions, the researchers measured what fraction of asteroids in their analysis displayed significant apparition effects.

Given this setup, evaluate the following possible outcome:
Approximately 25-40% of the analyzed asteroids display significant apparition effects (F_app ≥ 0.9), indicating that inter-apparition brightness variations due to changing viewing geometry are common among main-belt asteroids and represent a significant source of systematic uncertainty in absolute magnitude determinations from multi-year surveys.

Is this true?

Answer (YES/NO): NO